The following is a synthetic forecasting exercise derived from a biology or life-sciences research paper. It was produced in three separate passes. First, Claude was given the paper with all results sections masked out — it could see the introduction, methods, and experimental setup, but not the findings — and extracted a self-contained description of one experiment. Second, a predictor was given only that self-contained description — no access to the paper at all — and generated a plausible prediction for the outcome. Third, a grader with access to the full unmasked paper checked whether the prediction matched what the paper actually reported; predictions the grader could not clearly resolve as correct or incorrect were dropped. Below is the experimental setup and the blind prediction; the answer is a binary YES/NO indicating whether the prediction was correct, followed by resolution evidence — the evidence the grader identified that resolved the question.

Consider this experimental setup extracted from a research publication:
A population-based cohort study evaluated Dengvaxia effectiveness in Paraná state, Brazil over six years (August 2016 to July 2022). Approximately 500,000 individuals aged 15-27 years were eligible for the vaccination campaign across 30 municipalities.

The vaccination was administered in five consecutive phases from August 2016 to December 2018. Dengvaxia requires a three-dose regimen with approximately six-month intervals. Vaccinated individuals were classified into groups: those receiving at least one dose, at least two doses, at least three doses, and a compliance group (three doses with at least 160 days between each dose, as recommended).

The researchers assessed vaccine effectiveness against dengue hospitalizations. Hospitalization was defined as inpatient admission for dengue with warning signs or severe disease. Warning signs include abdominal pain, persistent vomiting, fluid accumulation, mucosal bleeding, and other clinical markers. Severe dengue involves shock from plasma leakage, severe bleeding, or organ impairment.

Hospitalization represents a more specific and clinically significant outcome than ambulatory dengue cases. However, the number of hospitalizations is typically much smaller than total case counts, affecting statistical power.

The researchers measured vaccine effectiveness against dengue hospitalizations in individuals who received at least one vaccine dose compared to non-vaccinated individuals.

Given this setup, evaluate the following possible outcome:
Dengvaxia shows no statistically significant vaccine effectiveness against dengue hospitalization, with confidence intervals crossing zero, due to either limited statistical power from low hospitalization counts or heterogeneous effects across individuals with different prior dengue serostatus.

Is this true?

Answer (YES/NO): NO